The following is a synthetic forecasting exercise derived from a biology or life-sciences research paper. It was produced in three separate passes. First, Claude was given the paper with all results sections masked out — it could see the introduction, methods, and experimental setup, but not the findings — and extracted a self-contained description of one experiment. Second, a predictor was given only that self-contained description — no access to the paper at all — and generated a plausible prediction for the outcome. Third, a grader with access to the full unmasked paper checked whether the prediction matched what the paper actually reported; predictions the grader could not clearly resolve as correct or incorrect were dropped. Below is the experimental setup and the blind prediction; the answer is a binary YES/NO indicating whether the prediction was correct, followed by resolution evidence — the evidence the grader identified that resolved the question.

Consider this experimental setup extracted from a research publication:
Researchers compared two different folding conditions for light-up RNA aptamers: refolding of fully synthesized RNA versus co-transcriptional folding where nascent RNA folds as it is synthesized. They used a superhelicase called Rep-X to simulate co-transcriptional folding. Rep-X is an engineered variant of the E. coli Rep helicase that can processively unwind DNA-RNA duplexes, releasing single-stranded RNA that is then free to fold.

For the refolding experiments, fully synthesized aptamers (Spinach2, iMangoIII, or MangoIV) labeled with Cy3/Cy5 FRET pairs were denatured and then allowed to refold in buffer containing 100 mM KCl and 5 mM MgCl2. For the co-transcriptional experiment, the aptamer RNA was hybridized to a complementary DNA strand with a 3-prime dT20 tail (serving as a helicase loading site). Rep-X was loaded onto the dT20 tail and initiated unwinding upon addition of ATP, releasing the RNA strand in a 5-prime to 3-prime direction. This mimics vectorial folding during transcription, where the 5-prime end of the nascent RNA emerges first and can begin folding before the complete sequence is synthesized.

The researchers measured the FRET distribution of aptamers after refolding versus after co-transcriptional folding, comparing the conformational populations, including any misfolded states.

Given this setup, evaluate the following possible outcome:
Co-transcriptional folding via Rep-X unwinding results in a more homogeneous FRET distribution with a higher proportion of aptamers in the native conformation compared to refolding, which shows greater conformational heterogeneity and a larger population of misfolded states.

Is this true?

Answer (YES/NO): YES